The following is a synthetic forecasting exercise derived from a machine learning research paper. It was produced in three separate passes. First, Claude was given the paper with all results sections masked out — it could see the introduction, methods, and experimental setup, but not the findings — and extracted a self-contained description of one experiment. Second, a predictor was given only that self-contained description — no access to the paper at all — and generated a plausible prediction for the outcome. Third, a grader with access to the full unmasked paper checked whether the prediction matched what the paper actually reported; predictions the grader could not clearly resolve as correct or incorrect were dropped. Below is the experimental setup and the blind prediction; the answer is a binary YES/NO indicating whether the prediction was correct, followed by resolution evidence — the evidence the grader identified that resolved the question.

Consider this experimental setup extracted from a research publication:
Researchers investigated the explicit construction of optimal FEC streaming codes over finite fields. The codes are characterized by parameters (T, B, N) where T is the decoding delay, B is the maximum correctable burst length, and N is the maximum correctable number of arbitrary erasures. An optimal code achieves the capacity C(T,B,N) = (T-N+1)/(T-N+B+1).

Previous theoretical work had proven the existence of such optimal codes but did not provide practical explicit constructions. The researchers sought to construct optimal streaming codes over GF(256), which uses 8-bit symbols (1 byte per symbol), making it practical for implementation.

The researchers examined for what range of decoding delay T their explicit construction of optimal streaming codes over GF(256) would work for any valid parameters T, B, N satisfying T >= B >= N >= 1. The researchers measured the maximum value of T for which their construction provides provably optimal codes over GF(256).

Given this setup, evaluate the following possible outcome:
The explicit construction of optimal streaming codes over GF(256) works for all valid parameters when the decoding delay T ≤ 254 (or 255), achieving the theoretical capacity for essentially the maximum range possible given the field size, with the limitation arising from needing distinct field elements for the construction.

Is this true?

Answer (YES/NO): NO